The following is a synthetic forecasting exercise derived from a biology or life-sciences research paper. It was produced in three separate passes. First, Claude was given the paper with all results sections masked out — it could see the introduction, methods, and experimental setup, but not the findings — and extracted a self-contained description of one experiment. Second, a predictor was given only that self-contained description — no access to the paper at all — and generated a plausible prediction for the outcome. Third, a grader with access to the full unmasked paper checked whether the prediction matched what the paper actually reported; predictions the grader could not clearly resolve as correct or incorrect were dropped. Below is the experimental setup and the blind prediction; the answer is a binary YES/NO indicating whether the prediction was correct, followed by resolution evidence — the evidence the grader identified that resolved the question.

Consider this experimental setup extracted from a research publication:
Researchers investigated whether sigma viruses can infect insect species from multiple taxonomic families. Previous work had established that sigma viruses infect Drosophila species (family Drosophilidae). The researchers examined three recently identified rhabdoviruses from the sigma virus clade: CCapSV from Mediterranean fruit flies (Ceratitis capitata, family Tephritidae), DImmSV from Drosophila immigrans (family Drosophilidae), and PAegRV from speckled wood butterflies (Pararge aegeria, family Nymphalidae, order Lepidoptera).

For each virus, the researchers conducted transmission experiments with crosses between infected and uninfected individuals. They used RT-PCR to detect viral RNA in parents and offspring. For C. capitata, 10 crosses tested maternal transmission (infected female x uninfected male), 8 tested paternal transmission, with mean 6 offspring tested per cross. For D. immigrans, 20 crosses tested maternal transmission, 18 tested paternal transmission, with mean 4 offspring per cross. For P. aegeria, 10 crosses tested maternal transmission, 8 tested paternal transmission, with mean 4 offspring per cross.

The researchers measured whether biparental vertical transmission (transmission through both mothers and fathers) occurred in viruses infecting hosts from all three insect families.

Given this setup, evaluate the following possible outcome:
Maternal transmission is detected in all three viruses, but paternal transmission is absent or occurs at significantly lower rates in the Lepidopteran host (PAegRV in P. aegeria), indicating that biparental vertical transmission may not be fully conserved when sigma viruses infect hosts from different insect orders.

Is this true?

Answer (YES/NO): NO